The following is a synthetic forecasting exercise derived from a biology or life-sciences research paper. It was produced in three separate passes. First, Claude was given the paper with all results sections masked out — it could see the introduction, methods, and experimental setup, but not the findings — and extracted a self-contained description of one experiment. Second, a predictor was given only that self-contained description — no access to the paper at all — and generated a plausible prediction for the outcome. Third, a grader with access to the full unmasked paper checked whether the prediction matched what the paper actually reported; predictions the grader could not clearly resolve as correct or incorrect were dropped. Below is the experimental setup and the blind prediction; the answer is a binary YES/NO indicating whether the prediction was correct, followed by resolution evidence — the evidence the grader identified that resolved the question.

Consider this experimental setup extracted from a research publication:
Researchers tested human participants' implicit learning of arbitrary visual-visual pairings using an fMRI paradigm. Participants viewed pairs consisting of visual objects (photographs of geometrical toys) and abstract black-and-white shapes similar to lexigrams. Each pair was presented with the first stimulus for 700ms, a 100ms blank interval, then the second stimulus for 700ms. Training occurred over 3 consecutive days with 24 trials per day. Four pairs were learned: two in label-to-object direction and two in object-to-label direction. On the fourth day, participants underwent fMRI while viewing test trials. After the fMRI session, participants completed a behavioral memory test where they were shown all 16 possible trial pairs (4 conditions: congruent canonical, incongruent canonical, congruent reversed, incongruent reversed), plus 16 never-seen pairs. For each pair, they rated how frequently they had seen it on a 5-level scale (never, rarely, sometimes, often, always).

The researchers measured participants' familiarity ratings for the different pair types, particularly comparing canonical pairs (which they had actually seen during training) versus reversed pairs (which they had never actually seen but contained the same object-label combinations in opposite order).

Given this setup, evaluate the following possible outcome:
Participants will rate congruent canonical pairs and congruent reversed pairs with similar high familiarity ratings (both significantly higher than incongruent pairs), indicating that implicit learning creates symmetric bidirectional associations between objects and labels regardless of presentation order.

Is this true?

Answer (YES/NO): NO